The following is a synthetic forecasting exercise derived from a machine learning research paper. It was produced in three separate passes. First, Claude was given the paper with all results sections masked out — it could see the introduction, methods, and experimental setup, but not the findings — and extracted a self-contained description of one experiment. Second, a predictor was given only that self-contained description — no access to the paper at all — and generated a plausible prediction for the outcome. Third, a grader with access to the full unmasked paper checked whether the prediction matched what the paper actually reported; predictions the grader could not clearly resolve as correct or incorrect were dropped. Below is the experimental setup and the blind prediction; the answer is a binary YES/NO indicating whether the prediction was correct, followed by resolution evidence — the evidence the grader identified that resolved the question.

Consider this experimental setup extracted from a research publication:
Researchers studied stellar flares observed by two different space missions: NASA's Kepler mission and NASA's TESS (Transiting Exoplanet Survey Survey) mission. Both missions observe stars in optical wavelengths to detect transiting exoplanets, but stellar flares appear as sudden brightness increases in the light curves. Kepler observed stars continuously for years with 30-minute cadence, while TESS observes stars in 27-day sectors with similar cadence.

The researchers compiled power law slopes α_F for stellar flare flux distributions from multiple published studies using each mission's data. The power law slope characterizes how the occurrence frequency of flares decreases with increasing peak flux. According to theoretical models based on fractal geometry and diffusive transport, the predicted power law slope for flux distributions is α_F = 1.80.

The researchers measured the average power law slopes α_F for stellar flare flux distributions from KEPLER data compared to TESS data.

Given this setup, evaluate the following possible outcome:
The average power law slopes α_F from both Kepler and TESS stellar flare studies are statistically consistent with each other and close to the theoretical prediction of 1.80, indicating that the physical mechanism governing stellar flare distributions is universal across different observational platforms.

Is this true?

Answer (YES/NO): NO